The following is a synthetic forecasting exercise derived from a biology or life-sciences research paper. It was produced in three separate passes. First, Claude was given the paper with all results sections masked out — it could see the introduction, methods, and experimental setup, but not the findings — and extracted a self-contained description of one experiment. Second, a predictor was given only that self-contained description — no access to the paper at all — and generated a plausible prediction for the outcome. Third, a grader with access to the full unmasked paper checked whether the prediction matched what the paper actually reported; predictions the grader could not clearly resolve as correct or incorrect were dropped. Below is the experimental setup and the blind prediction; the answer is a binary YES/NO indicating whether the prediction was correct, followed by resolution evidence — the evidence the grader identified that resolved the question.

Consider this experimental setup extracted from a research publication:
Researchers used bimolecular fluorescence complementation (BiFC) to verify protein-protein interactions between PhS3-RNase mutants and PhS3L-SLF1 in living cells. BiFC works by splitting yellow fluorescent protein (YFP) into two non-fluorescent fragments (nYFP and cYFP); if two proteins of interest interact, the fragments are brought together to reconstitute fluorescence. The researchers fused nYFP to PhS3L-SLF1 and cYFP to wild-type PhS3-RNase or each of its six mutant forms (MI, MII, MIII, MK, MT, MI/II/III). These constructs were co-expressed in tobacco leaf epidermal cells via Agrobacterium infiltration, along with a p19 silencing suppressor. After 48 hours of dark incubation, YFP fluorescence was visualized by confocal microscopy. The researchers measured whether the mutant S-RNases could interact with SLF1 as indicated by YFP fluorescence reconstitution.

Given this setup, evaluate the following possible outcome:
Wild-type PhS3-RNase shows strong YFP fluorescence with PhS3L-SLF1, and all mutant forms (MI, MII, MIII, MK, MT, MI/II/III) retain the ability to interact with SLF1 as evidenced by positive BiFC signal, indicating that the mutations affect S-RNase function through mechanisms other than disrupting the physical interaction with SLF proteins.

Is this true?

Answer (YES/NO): YES